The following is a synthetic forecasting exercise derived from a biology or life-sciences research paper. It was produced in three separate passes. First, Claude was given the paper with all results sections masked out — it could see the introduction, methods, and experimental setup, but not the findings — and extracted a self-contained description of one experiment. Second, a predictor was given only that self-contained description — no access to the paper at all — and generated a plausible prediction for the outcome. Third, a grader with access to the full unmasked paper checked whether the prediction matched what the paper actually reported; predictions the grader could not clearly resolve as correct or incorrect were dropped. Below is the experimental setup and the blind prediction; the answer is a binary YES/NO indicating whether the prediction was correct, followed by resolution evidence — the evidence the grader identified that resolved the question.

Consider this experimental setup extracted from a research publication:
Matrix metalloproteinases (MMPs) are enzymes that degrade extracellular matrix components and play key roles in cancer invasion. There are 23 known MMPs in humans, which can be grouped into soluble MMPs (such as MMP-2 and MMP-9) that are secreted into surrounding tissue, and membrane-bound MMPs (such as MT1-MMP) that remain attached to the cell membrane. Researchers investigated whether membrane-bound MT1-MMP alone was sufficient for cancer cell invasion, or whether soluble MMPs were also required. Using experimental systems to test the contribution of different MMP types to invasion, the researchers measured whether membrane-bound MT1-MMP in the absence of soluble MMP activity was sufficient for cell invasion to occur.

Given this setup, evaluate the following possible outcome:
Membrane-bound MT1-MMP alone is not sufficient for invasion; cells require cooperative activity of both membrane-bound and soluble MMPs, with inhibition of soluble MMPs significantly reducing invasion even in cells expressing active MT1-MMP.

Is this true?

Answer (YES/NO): NO